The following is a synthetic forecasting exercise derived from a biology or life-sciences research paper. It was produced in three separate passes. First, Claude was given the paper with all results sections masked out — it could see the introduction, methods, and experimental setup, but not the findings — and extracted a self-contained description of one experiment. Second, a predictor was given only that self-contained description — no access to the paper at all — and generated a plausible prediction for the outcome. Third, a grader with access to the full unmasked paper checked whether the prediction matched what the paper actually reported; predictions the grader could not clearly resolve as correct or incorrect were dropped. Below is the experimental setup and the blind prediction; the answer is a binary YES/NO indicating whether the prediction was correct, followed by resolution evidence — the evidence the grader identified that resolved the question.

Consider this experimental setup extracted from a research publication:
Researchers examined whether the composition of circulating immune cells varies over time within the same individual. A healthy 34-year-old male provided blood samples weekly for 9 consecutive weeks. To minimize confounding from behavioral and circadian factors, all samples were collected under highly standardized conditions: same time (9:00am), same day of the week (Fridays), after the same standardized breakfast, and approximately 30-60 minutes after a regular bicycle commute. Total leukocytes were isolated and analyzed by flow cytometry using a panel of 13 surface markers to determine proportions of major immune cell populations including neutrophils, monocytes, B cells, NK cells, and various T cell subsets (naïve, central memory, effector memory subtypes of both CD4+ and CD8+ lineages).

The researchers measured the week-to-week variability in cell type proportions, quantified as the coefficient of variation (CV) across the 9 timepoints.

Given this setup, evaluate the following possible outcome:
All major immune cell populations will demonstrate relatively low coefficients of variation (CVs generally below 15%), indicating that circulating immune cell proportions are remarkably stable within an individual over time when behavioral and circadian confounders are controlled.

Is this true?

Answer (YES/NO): NO